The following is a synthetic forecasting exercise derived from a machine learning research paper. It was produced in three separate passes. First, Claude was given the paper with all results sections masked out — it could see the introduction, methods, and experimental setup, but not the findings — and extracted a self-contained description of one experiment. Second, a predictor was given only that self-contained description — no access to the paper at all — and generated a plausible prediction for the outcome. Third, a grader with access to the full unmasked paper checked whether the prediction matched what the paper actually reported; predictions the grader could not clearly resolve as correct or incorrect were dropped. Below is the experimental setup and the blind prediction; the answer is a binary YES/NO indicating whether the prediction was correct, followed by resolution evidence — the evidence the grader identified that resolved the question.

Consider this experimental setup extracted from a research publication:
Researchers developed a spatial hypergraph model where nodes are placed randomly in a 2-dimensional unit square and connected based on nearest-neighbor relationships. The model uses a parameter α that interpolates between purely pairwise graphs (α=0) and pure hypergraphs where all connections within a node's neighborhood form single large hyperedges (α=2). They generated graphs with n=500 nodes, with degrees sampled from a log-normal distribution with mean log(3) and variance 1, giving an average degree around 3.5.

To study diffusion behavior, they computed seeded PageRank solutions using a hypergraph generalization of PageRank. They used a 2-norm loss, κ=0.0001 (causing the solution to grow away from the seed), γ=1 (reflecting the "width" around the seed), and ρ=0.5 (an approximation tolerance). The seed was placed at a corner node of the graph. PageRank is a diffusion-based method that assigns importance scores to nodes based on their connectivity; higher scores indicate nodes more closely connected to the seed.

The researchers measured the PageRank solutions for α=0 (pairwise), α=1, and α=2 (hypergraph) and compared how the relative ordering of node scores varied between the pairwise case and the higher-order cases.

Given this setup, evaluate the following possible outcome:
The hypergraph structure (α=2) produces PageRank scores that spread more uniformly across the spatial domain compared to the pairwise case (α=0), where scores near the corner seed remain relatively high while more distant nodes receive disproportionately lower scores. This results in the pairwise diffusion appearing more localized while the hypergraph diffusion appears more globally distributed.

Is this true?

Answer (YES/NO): NO